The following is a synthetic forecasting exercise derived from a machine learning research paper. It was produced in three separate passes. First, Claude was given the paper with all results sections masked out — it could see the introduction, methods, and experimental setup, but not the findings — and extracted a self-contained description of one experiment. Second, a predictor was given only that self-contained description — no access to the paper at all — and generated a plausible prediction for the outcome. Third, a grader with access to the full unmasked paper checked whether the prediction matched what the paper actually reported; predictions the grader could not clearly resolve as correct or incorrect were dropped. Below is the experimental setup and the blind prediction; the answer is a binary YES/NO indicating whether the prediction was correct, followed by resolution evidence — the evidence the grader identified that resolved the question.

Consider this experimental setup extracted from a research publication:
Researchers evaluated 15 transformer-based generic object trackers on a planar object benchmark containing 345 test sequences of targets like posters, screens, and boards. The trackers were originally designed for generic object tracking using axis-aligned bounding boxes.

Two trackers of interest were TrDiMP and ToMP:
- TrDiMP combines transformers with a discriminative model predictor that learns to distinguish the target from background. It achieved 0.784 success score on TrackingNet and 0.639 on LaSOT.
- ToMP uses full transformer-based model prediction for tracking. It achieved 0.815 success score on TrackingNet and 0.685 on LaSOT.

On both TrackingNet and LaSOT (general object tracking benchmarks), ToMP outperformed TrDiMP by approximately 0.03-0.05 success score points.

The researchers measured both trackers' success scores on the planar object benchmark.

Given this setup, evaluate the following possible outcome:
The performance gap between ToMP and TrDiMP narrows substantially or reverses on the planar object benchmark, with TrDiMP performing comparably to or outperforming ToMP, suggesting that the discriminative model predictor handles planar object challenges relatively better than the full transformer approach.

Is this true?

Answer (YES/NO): YES